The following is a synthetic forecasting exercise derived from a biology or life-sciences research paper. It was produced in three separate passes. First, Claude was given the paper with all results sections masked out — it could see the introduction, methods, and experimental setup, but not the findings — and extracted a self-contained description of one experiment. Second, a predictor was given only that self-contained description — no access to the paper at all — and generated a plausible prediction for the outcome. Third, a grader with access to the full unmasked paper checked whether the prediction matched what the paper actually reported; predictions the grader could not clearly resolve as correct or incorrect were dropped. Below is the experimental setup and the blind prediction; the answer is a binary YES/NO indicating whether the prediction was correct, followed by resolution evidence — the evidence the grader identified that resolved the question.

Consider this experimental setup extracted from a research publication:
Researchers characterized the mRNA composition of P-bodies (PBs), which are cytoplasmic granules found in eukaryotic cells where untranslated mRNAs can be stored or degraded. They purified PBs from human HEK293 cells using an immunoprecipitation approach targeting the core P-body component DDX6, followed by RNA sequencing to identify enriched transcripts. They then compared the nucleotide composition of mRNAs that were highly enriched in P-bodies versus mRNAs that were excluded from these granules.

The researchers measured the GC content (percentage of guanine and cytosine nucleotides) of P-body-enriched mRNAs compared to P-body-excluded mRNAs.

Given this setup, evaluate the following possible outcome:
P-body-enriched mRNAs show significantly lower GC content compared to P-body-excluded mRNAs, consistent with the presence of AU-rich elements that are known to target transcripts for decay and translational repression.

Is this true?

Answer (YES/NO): YES